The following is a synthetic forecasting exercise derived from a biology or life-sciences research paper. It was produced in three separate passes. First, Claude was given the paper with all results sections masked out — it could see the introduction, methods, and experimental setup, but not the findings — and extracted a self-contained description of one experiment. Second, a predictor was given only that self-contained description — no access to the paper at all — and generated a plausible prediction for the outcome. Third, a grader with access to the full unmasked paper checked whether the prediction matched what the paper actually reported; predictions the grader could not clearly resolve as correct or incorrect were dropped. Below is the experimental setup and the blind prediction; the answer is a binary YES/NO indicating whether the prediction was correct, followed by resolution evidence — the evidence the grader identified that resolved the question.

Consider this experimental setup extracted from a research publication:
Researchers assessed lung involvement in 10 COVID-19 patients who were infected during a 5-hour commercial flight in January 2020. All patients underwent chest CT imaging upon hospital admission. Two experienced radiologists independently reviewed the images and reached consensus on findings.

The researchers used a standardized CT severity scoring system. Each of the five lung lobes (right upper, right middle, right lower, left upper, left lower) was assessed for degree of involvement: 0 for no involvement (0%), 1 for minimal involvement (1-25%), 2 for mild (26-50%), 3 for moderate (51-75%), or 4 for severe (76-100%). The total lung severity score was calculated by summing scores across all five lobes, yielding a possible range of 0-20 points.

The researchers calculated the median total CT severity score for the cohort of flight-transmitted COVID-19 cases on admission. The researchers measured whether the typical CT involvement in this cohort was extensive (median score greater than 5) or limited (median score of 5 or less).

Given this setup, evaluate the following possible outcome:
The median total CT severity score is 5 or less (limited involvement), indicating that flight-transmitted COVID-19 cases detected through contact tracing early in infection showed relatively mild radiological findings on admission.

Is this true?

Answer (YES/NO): NO